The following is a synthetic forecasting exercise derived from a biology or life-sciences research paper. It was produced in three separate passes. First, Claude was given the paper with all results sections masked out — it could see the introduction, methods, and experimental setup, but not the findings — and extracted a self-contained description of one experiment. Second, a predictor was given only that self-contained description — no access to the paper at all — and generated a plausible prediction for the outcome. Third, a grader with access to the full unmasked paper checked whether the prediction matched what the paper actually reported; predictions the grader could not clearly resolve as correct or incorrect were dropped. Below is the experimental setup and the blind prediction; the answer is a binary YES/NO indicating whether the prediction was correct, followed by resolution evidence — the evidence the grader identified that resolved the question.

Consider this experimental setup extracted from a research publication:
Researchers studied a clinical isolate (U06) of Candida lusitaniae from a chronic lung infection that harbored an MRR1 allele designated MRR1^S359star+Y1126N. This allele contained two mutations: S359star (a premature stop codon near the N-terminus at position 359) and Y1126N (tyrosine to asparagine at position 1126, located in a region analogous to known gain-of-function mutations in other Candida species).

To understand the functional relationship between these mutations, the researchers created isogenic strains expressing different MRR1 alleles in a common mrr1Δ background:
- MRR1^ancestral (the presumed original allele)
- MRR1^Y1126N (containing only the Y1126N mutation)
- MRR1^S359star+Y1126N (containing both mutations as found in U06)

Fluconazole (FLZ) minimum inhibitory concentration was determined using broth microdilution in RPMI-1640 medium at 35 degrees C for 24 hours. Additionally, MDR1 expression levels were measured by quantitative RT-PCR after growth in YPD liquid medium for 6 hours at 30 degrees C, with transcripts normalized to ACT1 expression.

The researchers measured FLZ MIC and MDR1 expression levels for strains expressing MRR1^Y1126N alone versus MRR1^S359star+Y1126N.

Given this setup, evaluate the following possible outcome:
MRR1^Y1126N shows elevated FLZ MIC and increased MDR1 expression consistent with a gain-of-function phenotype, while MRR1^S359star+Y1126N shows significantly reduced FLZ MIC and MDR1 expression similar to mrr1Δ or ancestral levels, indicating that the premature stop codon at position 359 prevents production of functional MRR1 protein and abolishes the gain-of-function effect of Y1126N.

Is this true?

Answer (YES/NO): YES